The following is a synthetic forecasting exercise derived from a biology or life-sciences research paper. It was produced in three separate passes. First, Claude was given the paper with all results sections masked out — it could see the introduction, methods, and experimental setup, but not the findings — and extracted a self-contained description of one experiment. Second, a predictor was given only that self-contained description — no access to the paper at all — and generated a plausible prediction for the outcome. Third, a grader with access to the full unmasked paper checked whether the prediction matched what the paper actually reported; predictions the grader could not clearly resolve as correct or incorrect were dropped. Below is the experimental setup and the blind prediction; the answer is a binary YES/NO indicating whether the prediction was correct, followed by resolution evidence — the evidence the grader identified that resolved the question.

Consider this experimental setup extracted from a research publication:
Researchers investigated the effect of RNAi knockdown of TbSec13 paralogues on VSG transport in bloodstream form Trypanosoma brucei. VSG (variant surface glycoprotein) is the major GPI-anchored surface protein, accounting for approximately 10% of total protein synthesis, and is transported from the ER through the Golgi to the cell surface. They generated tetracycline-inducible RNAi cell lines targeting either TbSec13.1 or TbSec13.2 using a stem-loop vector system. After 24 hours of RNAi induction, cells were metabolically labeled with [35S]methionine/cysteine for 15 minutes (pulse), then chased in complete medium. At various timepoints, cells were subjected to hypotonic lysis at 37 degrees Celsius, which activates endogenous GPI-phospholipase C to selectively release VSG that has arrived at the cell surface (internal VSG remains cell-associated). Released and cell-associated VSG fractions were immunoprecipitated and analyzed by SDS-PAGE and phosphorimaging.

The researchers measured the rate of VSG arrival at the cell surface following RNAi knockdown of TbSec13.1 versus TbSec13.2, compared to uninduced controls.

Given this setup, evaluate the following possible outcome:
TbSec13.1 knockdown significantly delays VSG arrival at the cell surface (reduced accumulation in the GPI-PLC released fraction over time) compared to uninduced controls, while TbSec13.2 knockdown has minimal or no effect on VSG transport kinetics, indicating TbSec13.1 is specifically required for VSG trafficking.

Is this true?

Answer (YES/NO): NO